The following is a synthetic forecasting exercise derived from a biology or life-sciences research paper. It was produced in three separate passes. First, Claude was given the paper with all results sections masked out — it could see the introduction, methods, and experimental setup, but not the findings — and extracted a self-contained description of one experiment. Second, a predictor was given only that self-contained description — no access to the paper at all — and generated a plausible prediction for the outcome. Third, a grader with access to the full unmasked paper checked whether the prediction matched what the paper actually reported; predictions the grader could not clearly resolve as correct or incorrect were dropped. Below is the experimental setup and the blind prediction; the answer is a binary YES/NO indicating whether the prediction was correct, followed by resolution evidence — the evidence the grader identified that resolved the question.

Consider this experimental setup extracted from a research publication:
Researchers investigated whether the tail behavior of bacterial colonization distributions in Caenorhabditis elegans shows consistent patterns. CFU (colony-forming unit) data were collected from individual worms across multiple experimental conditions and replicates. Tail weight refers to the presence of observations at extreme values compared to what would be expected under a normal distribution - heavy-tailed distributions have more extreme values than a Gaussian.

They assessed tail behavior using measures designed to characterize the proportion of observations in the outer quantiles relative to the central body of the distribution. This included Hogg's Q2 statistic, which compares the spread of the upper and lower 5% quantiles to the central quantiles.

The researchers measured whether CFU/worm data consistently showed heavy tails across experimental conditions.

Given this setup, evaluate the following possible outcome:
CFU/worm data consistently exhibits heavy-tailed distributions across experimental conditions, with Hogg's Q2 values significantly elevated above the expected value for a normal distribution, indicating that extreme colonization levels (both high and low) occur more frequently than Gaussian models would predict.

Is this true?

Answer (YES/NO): NO